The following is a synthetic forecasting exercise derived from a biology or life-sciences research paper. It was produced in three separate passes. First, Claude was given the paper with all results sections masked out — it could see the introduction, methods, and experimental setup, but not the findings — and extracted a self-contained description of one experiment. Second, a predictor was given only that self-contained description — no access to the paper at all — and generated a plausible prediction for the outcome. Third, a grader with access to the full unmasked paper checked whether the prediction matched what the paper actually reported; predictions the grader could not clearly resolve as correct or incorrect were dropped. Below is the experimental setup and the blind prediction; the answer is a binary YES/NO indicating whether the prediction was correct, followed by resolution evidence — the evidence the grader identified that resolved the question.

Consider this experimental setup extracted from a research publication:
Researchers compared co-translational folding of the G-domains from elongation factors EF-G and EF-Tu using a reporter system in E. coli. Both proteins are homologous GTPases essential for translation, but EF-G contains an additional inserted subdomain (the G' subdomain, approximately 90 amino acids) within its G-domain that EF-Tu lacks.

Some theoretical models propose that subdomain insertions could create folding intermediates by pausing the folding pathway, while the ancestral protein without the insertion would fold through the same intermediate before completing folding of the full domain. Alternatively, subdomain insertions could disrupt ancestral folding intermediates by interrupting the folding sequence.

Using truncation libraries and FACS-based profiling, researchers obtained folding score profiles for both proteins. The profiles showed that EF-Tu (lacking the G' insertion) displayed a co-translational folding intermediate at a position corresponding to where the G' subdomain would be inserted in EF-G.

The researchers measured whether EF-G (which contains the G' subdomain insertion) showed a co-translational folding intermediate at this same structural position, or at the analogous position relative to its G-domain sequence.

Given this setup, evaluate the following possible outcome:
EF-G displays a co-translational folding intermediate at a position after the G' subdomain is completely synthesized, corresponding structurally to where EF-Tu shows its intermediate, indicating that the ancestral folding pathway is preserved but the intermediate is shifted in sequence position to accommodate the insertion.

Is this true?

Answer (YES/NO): NO